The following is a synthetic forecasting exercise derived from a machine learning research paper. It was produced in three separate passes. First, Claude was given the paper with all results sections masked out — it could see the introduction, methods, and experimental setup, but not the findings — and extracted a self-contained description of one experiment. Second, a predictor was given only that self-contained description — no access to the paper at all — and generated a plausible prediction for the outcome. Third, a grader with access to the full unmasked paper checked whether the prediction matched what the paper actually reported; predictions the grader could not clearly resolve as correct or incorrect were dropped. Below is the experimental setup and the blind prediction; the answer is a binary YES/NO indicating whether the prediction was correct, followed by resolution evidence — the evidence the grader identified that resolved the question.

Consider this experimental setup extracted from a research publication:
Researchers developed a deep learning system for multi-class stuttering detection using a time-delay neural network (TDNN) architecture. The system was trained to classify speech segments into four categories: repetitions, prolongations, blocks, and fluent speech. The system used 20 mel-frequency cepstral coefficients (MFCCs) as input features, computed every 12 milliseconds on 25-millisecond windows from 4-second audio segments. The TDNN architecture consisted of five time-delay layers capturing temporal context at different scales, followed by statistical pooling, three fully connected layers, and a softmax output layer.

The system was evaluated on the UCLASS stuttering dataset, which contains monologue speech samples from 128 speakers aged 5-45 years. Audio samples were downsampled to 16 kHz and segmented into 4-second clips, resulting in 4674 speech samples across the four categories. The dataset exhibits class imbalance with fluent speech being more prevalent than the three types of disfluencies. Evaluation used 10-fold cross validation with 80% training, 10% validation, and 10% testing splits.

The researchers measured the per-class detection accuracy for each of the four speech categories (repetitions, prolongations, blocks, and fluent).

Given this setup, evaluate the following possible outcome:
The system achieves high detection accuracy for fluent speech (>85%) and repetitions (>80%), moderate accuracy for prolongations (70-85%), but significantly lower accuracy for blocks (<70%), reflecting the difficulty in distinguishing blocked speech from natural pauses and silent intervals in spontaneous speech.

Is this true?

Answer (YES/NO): NO